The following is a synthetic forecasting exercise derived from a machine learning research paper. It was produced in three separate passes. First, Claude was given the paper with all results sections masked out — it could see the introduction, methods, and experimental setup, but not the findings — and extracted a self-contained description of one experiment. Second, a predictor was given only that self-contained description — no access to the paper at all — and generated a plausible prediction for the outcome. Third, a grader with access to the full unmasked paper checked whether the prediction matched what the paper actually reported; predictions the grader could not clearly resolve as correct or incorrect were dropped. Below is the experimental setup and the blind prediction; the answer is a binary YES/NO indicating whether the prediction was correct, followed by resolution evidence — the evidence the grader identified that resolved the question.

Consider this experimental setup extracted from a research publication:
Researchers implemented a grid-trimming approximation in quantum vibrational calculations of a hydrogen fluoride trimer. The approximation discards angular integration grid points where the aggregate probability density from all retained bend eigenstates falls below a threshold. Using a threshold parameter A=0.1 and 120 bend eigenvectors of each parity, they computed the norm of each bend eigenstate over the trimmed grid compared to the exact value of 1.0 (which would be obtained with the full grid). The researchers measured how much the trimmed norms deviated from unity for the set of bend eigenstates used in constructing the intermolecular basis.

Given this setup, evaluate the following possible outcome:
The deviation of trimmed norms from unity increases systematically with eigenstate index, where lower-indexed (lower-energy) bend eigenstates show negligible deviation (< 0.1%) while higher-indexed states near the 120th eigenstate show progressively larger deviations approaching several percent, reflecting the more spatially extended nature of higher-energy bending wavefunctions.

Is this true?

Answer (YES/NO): NO